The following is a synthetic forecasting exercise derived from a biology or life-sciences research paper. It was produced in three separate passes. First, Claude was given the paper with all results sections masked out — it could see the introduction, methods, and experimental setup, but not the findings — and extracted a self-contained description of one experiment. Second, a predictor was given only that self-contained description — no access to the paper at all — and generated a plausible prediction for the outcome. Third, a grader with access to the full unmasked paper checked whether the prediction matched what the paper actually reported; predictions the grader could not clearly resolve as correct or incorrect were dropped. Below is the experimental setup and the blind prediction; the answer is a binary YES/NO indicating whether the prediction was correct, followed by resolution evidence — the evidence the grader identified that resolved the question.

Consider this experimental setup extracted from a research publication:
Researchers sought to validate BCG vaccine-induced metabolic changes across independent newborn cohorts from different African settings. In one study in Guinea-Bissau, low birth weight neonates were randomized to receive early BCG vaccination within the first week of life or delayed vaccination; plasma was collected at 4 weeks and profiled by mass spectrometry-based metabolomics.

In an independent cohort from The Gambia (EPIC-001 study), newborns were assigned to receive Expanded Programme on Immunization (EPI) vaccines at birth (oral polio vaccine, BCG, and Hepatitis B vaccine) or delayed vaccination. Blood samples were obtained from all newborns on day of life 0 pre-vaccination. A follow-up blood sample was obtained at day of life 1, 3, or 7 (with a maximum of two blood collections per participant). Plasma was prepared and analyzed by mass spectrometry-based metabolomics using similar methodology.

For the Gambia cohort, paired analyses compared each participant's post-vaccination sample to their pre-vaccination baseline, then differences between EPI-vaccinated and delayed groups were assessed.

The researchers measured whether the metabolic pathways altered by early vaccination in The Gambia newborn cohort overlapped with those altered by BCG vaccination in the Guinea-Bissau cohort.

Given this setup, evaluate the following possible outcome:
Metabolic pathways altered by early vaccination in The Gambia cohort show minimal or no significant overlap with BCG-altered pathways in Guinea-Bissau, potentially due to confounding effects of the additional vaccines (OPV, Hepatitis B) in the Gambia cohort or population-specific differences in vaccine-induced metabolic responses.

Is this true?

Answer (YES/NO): NO